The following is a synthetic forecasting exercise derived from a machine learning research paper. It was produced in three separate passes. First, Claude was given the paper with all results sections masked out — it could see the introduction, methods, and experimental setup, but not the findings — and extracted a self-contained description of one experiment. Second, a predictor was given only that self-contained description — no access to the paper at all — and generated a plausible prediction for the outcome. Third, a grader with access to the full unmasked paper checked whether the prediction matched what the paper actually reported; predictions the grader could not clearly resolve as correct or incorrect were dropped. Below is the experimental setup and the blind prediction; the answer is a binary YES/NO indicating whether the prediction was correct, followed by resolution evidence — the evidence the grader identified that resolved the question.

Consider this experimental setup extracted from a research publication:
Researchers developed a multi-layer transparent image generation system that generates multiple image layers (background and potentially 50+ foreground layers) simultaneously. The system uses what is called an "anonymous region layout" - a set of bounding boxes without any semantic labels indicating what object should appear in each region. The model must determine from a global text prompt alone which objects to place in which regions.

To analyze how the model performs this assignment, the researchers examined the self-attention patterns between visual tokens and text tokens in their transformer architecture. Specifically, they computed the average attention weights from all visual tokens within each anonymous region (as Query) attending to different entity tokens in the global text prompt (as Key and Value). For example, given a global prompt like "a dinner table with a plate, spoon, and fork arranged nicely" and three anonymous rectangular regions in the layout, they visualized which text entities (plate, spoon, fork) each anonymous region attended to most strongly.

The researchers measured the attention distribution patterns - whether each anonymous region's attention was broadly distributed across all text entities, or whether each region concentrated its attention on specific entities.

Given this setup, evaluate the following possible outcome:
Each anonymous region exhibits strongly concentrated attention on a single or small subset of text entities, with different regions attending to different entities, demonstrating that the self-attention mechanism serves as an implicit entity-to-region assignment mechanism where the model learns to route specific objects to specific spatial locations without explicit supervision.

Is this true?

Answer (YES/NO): YES